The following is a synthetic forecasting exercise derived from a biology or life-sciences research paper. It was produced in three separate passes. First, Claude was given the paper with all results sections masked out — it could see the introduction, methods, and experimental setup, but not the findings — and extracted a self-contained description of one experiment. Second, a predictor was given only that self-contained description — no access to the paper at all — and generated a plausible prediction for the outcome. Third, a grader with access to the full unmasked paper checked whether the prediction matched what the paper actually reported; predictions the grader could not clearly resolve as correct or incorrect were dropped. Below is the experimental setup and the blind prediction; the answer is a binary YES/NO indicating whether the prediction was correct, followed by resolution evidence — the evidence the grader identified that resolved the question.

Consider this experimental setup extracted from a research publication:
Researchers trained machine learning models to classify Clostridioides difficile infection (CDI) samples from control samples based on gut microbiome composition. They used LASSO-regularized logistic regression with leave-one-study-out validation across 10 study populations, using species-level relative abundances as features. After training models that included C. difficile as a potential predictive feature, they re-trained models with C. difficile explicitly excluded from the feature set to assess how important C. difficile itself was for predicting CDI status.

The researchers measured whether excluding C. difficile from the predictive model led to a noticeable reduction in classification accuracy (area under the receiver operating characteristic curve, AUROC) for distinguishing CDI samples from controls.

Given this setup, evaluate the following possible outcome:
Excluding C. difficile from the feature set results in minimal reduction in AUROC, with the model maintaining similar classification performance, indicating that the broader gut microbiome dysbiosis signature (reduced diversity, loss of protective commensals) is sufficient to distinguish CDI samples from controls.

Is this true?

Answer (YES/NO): NO